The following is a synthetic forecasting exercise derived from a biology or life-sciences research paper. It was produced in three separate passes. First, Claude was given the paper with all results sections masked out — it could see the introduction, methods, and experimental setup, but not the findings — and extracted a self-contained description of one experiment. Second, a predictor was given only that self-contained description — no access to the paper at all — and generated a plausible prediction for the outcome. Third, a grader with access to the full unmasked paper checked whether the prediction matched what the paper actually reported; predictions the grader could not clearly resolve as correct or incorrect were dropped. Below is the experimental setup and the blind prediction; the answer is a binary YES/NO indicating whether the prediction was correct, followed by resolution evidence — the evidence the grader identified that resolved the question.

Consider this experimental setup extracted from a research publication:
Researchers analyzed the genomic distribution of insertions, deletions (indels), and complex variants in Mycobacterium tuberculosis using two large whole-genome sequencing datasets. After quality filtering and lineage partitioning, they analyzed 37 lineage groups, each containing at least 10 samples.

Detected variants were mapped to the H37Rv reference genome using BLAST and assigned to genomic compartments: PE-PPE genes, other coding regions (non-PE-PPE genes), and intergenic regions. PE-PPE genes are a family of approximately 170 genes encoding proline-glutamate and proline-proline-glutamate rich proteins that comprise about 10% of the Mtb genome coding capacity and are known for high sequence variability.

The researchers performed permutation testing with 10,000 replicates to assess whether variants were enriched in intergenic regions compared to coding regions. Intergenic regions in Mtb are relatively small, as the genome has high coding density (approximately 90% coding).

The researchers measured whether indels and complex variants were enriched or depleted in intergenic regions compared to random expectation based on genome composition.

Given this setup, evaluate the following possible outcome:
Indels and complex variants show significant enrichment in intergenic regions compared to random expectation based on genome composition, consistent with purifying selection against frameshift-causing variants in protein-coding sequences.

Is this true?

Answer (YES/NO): YES